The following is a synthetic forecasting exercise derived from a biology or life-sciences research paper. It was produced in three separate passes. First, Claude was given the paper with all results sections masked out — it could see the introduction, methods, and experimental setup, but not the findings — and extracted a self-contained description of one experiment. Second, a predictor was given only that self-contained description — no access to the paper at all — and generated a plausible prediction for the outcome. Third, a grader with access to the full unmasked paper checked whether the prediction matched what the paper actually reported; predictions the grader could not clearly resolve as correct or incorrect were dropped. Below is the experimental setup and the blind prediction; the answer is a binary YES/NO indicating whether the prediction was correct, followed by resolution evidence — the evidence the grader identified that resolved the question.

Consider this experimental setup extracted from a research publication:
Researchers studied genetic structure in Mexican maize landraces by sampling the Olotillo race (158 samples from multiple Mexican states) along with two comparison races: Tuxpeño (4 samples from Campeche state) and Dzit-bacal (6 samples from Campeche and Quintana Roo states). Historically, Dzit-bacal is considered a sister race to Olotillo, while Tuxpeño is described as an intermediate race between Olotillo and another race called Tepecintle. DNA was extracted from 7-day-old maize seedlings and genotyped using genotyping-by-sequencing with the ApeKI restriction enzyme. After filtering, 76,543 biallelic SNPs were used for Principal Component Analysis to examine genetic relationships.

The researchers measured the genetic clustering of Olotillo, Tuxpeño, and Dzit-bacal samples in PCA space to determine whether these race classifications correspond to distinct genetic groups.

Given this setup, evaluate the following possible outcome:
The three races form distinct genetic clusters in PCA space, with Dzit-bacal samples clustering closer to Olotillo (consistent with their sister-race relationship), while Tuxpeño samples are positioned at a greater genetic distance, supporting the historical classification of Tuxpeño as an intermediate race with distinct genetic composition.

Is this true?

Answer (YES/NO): NO